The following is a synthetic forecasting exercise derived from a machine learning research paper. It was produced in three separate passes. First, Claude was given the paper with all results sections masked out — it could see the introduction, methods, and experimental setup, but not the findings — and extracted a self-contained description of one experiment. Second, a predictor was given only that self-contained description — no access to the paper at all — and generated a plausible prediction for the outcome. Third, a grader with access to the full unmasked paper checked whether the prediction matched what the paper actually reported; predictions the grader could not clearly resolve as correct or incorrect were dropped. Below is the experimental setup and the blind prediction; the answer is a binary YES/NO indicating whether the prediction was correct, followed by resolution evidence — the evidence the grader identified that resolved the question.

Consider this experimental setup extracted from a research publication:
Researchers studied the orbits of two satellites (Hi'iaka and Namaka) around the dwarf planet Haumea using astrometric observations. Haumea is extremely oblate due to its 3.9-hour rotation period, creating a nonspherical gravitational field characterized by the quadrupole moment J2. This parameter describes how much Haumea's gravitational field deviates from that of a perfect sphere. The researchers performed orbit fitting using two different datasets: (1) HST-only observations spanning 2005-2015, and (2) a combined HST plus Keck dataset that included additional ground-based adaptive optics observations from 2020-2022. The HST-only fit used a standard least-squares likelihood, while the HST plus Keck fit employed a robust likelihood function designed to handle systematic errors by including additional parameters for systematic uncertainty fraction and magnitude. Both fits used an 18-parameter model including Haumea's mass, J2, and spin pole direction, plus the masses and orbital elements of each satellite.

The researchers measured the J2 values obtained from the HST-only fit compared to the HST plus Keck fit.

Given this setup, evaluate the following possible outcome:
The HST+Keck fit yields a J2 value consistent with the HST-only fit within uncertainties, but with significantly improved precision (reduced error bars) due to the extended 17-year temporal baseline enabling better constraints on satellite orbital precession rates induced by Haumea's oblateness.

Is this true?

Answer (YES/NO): NO